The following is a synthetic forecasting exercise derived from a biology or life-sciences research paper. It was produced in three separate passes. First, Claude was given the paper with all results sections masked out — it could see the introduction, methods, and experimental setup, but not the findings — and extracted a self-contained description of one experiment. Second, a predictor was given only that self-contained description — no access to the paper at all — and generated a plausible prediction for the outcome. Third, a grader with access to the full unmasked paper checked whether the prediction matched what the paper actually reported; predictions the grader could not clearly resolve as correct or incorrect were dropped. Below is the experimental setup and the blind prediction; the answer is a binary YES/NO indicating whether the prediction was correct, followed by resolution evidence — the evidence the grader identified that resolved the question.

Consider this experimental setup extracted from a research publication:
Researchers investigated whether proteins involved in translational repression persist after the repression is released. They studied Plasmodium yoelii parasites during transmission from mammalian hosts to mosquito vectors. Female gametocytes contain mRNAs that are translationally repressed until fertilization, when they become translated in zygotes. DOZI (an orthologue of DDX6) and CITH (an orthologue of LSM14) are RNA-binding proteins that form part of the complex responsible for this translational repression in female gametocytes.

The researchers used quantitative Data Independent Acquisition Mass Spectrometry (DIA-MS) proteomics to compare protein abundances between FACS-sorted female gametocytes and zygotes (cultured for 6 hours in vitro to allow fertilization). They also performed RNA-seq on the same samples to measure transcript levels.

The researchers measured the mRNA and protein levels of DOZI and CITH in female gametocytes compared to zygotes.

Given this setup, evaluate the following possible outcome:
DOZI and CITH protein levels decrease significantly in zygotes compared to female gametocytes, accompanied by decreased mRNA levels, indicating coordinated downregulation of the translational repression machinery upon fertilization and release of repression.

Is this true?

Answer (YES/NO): NO